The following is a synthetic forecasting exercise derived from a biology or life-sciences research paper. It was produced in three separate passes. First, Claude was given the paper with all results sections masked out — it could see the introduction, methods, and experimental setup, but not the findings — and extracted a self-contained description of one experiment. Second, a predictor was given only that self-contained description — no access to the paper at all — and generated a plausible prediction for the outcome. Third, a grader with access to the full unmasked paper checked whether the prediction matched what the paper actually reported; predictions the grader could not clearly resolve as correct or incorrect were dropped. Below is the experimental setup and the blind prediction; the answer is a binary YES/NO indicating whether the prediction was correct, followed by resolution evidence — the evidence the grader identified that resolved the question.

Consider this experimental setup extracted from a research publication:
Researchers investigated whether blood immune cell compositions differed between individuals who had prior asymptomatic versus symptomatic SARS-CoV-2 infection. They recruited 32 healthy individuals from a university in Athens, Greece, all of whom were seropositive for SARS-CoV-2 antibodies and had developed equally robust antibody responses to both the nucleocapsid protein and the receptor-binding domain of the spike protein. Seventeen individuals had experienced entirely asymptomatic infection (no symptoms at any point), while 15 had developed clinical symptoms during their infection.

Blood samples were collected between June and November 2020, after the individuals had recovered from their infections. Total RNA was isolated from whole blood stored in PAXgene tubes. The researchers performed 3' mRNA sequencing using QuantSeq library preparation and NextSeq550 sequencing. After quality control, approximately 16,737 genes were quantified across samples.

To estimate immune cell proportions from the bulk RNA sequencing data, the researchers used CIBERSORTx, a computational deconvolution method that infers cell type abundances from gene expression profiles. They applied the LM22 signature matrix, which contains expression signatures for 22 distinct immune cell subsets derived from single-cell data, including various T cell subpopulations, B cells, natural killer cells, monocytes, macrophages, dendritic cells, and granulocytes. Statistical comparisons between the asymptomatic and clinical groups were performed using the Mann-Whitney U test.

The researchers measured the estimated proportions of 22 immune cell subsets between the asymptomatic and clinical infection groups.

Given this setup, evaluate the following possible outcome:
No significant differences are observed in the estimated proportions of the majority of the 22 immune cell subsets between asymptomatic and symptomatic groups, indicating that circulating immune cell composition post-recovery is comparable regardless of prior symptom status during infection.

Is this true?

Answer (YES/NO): YES